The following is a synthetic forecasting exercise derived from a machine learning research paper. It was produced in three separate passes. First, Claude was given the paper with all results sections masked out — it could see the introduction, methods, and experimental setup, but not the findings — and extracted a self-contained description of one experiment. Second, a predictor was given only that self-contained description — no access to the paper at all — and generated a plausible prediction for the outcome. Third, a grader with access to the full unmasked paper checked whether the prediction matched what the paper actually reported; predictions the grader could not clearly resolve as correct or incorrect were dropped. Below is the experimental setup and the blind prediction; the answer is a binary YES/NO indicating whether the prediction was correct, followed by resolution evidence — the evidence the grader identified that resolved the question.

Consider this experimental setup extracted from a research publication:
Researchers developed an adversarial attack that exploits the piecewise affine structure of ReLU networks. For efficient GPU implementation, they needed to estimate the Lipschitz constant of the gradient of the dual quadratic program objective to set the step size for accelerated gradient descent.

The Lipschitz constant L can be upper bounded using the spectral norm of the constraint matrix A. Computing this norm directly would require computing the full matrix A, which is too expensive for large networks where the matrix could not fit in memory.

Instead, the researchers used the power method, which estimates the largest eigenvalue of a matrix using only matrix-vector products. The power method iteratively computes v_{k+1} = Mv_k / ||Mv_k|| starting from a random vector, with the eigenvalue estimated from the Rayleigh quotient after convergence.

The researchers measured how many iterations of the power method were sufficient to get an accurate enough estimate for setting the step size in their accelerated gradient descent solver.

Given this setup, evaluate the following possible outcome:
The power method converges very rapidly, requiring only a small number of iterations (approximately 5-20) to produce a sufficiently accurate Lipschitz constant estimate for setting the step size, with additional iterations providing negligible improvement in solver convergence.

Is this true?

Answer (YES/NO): YES